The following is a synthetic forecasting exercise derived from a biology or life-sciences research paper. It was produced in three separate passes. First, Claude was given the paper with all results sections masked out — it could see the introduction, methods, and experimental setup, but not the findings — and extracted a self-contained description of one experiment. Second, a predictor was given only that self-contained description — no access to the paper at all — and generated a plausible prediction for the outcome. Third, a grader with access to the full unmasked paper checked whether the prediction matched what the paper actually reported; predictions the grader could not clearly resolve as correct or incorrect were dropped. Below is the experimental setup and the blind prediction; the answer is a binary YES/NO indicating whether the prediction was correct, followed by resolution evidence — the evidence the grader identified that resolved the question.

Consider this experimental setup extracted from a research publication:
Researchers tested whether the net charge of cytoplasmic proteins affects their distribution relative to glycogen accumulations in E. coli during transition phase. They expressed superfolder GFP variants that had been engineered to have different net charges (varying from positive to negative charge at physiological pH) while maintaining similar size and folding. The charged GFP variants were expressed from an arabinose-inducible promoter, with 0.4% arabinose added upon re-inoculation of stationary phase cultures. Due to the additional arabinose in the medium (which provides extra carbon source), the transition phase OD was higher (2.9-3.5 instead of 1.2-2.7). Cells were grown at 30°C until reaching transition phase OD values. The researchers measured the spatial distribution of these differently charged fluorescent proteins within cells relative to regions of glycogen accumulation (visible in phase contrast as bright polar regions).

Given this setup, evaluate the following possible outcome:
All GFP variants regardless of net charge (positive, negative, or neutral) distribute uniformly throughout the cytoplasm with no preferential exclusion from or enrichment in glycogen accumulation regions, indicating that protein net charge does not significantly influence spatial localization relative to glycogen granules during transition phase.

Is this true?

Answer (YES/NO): NO